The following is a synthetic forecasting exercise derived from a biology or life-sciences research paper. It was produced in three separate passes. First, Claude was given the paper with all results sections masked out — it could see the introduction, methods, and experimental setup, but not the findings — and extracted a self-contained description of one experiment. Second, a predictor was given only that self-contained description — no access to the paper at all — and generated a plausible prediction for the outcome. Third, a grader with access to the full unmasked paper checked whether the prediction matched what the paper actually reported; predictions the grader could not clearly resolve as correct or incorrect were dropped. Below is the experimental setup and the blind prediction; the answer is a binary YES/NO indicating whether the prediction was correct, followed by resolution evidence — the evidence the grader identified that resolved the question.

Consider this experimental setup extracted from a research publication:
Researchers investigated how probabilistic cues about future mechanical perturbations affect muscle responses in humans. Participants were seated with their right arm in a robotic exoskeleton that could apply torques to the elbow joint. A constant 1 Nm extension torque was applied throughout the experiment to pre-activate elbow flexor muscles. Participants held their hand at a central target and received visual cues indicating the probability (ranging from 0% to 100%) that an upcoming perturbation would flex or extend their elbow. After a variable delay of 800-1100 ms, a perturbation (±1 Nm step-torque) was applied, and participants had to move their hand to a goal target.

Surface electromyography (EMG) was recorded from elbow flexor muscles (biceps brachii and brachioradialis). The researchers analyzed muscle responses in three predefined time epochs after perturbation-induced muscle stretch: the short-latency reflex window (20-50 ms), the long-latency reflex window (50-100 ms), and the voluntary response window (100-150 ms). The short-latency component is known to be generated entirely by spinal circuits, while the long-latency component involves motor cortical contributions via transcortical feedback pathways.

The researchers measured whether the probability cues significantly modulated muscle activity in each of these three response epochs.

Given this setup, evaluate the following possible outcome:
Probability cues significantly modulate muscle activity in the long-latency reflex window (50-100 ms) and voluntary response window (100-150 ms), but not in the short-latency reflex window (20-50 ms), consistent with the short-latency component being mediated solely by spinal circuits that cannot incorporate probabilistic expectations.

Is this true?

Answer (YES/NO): YES